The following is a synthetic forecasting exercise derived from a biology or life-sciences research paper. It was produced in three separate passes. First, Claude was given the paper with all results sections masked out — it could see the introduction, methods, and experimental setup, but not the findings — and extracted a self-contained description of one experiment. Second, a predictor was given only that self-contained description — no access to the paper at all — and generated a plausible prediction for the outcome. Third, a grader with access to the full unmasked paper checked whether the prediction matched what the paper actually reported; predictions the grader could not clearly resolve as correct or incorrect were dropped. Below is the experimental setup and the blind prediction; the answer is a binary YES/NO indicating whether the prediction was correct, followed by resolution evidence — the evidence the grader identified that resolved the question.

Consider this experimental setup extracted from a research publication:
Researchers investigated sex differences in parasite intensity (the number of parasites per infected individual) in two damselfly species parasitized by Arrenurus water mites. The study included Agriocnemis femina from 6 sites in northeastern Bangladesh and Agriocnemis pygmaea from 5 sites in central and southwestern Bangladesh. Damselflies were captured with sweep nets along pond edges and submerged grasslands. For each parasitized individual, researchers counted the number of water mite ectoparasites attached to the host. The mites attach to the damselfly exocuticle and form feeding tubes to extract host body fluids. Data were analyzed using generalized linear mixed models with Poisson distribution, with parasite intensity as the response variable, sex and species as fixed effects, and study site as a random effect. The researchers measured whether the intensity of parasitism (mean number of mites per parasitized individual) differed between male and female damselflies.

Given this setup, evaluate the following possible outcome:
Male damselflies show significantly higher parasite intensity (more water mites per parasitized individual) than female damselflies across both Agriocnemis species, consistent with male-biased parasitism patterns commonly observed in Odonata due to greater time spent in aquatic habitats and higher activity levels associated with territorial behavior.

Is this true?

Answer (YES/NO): NO